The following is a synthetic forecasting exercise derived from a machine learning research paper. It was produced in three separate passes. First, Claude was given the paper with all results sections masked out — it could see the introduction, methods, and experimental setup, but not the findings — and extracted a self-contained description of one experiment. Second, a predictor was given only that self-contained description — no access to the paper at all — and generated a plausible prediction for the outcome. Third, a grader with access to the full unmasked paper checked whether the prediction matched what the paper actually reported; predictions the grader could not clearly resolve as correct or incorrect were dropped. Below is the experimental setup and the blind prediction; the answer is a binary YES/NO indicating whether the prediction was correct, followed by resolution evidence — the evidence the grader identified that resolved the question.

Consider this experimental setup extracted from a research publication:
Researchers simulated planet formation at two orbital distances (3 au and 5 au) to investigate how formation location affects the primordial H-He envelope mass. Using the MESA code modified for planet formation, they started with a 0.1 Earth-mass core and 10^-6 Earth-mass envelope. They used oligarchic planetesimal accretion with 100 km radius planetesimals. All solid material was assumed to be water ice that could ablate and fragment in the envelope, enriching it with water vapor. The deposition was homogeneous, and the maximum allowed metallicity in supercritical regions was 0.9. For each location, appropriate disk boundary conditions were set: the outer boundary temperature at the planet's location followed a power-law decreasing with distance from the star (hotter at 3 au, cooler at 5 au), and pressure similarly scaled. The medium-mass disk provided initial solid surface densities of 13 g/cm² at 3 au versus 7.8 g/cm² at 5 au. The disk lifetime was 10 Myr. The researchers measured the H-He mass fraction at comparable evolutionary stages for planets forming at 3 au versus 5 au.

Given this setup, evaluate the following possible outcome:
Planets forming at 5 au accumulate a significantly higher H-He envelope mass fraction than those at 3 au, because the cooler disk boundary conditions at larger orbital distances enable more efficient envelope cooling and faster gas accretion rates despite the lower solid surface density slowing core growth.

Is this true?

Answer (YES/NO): NO